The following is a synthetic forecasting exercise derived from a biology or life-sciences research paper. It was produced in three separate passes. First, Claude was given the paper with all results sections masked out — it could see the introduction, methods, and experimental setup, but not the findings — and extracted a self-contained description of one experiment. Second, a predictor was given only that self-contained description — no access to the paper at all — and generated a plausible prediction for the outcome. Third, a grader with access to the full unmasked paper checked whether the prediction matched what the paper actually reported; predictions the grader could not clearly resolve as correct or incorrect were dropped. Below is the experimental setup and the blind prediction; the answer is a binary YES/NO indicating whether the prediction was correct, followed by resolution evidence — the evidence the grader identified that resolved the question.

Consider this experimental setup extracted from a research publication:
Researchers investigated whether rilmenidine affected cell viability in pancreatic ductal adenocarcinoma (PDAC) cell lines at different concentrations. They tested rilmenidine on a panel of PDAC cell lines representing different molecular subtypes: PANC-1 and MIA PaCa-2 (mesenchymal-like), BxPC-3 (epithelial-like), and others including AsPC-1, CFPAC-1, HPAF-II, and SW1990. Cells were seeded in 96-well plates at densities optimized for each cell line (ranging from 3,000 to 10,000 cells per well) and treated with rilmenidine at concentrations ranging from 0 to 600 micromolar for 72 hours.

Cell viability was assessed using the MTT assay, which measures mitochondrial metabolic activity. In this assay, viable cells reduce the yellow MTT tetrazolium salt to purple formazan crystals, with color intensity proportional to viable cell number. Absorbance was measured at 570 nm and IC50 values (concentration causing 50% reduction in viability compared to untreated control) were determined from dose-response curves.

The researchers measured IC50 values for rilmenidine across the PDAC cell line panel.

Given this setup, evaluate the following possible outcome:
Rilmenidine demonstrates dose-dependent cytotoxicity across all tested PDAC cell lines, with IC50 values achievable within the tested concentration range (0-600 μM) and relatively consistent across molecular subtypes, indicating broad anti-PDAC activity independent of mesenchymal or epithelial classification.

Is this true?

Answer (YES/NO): NO